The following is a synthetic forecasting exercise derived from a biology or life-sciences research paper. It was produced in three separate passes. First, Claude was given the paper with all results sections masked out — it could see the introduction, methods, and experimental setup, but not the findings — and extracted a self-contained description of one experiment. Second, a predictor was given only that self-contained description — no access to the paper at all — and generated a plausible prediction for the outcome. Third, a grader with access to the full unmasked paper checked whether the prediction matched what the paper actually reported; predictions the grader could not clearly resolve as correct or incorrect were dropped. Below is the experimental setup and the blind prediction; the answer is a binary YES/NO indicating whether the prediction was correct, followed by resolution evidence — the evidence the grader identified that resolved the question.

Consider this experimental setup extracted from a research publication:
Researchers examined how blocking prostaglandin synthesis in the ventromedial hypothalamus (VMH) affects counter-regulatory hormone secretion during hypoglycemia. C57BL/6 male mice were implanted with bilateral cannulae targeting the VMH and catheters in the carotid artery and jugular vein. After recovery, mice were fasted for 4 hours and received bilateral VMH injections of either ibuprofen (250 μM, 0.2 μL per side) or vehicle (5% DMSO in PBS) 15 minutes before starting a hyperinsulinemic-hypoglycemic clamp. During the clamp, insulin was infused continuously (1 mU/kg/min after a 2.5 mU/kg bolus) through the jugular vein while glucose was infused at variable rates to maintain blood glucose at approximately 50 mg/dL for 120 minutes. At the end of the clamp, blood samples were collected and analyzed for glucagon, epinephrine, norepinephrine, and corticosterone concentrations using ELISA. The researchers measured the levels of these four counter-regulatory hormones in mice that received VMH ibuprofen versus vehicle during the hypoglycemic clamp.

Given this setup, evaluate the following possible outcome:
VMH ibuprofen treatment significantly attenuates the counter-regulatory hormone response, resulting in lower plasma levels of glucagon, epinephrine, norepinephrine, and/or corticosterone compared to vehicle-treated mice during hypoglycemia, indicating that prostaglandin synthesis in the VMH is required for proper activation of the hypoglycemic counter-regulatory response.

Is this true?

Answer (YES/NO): YES